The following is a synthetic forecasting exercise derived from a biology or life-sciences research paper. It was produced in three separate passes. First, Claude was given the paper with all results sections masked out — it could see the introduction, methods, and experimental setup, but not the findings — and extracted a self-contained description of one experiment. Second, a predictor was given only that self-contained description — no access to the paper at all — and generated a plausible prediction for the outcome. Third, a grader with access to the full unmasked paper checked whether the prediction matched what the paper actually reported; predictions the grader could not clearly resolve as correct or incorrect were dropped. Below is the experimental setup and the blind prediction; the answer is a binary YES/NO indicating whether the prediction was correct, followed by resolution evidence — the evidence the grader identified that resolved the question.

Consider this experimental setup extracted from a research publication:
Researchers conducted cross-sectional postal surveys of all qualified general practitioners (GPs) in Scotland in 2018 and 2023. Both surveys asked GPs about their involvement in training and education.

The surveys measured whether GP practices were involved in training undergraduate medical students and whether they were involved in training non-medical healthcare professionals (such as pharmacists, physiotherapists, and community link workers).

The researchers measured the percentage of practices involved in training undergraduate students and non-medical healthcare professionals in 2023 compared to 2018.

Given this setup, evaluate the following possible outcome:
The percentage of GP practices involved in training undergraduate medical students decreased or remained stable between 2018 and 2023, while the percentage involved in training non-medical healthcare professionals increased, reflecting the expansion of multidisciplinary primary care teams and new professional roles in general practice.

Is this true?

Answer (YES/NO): NO